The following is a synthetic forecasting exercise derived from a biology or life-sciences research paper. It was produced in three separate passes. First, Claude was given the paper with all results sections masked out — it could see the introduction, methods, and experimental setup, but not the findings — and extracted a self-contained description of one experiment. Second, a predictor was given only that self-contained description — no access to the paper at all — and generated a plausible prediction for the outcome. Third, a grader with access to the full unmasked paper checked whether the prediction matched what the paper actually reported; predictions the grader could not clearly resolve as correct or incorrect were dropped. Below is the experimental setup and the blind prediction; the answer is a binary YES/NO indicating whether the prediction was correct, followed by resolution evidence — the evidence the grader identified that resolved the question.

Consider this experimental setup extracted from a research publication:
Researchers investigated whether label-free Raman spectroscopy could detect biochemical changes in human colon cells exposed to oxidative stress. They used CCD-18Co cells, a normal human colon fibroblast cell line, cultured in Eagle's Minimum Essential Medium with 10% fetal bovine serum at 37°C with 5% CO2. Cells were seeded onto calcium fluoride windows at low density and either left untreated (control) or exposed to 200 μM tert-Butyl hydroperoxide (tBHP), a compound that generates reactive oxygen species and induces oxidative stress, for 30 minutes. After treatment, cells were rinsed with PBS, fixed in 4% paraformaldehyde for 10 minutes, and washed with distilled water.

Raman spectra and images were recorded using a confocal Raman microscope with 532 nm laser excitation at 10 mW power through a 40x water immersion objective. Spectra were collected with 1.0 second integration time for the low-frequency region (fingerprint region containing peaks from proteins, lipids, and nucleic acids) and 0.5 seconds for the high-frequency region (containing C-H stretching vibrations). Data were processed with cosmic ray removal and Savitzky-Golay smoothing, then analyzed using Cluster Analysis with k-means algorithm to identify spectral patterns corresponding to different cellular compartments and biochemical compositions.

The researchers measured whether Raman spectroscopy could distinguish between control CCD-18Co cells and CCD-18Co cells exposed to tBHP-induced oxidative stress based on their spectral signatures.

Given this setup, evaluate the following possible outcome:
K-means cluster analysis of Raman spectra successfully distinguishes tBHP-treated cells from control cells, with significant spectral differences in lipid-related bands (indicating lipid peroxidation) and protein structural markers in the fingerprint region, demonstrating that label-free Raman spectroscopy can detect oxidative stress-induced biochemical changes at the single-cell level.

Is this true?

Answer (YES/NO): YES